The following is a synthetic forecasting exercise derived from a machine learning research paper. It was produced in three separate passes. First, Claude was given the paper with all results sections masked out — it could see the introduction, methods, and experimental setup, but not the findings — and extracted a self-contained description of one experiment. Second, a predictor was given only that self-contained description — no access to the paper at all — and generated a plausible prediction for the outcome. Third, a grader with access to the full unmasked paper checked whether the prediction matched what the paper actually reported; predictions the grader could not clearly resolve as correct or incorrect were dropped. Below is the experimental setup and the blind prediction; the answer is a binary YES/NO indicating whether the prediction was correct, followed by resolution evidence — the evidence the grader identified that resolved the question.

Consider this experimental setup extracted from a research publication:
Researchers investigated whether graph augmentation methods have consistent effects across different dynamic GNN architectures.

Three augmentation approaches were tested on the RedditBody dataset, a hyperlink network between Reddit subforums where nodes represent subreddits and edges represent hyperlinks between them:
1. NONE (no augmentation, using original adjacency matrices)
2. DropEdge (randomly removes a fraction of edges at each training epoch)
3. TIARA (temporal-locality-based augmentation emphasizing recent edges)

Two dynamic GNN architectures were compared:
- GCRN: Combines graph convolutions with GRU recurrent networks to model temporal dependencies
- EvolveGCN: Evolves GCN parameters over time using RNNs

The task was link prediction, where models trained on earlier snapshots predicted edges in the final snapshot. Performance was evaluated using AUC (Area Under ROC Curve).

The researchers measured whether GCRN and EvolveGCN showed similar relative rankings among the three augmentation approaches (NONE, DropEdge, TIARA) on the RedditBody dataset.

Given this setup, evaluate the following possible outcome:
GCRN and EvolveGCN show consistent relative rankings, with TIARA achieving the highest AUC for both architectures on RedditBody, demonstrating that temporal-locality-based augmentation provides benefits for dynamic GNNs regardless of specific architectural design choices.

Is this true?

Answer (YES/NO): YES